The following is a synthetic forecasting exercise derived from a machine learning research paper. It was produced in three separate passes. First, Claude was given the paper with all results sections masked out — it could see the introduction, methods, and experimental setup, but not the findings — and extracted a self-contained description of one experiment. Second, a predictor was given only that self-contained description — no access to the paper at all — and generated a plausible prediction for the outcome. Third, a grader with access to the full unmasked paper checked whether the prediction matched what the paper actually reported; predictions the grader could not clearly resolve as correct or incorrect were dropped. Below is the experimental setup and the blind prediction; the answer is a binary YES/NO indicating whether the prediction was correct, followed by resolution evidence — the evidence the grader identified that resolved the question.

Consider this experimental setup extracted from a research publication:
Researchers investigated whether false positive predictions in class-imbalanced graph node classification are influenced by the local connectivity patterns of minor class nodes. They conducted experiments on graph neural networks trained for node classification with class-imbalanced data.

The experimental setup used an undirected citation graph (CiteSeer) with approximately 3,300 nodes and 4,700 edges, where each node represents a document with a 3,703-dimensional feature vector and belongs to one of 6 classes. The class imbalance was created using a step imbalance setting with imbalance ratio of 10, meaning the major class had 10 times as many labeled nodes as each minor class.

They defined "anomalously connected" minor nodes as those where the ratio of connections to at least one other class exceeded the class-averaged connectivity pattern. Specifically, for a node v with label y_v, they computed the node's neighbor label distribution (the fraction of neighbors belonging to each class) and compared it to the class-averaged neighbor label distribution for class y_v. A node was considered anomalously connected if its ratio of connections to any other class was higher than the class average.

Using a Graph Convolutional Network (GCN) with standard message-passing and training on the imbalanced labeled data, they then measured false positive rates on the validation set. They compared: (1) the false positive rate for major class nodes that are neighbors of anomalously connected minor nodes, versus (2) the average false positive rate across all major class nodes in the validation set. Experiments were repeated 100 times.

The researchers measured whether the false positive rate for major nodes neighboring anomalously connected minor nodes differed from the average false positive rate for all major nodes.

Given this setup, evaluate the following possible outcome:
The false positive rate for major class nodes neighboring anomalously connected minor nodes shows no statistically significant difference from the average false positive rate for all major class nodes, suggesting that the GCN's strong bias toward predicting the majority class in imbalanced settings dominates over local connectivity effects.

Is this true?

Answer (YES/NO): NO